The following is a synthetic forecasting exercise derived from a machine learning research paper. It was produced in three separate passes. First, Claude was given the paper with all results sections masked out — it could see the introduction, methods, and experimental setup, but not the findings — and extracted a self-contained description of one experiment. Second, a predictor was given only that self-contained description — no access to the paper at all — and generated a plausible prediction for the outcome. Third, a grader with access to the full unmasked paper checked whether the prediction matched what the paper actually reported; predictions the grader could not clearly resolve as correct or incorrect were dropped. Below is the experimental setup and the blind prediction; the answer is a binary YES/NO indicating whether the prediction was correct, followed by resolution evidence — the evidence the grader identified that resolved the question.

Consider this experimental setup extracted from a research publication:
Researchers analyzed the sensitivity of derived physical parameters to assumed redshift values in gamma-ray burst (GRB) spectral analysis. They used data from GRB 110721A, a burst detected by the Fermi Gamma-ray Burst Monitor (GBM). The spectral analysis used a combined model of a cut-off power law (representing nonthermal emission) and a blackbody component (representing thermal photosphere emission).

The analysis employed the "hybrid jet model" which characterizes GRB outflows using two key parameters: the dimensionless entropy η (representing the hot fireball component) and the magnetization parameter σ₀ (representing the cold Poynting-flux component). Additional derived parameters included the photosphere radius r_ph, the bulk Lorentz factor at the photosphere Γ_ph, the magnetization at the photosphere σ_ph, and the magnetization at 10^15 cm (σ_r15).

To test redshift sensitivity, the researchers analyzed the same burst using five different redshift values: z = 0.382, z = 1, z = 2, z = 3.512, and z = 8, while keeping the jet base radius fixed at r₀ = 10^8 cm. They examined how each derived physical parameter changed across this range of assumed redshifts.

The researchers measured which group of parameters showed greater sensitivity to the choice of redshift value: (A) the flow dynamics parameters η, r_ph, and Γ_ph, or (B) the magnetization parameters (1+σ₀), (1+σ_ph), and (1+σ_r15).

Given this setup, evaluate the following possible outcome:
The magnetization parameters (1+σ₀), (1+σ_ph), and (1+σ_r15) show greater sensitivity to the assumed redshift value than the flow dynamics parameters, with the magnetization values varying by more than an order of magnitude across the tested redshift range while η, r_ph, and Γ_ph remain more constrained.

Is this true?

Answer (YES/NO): NO